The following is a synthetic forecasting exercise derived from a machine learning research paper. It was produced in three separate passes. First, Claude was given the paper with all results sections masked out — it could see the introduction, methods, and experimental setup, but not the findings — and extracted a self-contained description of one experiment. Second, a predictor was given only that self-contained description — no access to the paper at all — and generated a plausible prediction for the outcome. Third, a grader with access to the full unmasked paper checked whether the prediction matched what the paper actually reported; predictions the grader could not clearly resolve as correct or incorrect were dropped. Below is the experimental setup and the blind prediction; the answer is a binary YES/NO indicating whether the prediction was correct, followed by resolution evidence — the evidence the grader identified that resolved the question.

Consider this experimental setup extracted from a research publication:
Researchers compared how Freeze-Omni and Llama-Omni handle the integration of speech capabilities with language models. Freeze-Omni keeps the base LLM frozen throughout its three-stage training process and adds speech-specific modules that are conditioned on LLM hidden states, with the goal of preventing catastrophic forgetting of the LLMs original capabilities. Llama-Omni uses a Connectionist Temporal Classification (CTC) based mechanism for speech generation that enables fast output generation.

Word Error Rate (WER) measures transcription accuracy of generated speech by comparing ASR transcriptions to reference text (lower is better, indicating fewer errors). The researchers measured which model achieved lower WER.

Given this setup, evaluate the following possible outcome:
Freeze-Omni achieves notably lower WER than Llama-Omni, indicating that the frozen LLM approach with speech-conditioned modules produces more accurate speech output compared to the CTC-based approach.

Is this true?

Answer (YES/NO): NO